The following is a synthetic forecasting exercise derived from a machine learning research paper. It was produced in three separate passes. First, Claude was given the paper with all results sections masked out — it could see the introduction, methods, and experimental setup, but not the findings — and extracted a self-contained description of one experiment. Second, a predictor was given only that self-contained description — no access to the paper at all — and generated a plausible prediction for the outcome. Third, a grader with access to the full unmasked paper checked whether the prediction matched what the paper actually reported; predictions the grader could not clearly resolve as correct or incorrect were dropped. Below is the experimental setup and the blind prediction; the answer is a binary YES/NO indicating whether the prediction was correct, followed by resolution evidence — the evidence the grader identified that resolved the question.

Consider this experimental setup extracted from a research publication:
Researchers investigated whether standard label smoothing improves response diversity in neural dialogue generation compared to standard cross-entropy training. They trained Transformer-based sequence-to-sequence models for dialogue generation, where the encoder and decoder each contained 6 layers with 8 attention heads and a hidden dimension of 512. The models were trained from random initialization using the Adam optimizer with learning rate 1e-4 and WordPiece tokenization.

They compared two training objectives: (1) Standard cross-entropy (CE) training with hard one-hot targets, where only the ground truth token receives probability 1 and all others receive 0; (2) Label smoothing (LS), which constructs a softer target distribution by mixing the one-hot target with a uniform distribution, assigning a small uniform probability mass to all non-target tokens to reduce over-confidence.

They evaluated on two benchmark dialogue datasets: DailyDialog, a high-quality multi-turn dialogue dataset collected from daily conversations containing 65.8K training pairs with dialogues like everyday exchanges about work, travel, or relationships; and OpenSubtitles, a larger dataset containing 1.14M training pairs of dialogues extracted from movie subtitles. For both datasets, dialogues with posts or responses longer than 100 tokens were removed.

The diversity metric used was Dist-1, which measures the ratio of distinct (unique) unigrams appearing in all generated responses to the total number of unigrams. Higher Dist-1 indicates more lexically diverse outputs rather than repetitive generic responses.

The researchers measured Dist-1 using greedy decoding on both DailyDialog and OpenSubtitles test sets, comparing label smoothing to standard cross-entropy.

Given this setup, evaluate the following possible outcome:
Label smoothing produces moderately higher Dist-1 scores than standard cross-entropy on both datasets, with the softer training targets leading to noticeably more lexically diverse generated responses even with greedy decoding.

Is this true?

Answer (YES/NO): NO